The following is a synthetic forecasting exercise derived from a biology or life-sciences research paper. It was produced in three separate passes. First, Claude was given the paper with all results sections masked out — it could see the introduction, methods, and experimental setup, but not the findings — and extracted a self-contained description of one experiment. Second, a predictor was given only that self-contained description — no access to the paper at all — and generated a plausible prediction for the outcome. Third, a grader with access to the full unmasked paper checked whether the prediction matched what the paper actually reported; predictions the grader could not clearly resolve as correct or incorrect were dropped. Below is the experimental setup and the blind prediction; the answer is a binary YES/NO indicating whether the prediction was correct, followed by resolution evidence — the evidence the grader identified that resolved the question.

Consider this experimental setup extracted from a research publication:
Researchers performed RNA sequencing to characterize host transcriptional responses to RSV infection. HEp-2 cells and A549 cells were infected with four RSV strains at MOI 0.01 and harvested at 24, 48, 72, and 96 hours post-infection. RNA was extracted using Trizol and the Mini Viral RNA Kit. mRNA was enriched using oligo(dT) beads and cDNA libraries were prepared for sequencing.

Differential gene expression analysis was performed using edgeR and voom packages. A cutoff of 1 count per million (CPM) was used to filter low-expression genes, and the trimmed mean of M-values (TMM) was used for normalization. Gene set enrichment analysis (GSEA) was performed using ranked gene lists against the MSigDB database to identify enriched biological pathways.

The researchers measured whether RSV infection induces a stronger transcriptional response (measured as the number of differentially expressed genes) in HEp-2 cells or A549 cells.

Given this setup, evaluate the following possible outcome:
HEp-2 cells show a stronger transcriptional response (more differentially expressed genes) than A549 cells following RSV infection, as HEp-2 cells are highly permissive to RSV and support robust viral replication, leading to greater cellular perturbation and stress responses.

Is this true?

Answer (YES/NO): NO